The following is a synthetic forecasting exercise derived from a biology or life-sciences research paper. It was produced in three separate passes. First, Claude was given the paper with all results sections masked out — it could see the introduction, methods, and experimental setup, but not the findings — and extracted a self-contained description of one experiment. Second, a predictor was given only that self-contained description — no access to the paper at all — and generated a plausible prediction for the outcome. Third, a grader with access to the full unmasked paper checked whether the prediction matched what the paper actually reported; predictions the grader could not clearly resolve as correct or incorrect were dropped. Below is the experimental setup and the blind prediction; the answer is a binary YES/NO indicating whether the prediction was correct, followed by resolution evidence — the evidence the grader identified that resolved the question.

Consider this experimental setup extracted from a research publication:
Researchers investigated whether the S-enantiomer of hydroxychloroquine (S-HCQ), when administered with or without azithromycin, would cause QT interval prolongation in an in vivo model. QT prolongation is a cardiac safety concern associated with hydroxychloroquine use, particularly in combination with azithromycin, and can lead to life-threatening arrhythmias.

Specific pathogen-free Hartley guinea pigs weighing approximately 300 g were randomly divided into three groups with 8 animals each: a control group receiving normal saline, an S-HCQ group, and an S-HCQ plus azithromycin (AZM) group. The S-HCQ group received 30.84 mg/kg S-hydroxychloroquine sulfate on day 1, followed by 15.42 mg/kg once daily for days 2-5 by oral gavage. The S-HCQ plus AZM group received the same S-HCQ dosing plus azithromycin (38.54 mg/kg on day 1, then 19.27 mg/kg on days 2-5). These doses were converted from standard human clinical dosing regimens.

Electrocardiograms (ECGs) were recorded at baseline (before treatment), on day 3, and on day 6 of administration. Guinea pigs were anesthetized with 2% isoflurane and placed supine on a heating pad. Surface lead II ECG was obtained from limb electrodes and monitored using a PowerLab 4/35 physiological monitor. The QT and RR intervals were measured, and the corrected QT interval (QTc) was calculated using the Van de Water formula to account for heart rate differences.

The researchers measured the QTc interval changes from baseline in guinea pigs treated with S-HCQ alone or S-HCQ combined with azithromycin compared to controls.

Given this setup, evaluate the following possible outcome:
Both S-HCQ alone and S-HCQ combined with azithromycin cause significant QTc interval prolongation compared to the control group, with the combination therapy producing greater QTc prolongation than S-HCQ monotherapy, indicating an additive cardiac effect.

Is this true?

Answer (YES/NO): NO